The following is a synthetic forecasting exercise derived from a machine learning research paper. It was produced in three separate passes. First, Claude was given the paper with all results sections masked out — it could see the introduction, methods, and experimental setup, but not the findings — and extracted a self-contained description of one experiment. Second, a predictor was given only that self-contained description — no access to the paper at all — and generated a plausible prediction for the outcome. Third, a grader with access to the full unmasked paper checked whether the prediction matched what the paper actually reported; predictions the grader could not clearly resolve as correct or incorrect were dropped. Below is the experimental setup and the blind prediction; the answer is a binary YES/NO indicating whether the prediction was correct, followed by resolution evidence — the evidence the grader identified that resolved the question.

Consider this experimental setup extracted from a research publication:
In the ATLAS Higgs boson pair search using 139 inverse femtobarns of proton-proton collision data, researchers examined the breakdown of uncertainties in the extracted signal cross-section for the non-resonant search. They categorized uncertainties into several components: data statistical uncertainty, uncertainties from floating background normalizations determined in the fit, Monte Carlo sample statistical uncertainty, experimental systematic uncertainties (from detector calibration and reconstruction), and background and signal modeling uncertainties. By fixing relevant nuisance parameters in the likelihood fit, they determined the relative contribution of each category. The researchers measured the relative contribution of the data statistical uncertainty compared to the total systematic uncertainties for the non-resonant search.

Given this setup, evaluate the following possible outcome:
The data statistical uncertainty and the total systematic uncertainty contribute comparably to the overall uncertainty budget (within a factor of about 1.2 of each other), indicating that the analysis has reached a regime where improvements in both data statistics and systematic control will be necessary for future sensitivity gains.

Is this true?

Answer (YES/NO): NO